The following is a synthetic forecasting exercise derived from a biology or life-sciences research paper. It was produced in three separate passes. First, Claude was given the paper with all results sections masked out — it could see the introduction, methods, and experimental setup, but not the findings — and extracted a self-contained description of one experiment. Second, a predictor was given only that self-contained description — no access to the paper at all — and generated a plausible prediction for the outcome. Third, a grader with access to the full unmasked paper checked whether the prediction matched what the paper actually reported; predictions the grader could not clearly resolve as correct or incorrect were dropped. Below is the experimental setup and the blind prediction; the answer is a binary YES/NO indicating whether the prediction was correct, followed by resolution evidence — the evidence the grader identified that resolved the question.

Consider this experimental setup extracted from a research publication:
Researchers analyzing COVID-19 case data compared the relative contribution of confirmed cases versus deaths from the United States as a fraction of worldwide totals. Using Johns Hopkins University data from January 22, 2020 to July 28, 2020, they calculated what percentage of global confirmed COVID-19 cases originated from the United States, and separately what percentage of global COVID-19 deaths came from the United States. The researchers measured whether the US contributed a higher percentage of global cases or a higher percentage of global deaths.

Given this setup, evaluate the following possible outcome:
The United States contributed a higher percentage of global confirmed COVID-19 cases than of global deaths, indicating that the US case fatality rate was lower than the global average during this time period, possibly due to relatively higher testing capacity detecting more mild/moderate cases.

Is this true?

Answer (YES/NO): YES